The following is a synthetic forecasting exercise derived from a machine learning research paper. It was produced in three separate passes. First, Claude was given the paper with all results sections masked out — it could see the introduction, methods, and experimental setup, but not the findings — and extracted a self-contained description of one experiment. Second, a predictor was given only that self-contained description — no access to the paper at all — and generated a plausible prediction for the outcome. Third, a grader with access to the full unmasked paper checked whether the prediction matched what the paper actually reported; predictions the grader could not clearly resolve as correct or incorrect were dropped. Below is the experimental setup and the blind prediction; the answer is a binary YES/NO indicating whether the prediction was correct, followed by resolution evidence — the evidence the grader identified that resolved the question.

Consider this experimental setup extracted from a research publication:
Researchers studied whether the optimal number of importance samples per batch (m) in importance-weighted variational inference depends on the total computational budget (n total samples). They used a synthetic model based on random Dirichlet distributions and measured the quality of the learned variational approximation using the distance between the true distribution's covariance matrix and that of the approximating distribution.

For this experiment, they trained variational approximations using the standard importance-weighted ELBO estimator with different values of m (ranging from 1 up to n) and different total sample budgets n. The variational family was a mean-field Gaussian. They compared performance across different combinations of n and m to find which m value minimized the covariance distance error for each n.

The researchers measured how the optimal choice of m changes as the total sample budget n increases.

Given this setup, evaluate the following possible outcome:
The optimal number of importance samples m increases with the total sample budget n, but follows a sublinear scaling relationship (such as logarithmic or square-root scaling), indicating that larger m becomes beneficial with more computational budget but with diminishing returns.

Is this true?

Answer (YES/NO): YES